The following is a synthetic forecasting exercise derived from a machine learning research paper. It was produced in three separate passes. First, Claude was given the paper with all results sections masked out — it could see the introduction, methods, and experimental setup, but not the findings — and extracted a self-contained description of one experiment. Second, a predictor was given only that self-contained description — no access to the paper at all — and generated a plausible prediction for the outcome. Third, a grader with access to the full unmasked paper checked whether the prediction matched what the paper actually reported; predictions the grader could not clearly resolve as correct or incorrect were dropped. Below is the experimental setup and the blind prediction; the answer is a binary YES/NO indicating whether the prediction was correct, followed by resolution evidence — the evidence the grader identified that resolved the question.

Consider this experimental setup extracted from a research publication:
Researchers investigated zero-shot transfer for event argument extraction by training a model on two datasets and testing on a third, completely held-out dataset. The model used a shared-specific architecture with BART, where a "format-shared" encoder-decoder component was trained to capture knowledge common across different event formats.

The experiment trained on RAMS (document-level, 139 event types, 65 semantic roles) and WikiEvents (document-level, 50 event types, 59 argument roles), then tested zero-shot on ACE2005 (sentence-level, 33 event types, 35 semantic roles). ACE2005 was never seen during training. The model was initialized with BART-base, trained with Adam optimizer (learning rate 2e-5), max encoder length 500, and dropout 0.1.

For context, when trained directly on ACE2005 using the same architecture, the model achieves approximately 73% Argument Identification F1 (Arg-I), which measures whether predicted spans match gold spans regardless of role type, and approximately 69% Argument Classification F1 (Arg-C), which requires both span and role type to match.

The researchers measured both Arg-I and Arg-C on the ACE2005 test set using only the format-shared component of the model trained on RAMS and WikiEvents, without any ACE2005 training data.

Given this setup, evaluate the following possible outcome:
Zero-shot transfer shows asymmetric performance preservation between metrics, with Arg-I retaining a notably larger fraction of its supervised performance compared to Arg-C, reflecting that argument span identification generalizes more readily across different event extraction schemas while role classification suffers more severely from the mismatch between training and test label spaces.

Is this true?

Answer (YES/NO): YES